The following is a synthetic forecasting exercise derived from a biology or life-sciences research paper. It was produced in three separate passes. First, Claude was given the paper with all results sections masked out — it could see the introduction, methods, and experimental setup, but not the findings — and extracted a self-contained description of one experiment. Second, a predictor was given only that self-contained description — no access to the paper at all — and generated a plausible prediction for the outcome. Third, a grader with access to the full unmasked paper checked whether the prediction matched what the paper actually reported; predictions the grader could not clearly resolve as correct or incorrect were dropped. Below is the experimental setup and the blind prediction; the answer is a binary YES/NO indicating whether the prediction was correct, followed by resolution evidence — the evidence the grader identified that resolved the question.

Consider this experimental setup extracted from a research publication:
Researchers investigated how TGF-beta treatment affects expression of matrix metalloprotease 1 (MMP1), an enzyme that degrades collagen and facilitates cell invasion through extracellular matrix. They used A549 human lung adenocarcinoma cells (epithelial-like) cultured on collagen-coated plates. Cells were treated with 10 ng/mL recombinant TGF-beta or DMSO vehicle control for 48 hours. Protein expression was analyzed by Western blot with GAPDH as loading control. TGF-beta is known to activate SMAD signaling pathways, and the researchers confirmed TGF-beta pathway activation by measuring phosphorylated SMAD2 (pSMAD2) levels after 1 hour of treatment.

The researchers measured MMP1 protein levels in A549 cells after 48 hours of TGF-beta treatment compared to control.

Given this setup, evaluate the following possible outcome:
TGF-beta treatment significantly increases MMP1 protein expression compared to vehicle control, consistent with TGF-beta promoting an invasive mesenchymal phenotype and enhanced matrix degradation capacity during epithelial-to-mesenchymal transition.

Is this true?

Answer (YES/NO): YES